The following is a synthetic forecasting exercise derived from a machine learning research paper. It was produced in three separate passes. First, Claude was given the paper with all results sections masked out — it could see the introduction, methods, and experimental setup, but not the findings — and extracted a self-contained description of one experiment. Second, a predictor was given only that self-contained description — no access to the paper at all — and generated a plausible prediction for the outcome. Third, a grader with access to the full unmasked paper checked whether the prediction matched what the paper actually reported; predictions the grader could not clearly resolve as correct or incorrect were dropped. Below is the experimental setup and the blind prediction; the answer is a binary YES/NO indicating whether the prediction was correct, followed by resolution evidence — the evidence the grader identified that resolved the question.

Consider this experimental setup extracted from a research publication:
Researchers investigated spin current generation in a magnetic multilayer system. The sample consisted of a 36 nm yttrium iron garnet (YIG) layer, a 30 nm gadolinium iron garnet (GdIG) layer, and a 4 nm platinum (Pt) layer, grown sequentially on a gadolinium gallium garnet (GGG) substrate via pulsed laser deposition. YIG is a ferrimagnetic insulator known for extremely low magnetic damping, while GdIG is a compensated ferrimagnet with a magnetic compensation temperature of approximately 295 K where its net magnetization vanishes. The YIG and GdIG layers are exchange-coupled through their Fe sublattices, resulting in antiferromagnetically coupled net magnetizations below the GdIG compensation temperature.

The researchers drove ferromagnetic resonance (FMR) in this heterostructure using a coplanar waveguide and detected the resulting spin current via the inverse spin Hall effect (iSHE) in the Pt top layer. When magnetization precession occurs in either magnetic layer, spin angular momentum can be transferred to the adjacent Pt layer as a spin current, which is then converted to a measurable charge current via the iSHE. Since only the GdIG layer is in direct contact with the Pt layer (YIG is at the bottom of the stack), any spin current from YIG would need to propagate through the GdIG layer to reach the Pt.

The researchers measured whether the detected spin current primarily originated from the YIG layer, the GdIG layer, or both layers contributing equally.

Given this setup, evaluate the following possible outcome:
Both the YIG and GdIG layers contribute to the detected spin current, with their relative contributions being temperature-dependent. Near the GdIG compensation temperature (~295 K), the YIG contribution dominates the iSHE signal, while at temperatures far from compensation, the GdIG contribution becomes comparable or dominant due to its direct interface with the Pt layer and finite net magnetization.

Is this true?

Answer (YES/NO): NO